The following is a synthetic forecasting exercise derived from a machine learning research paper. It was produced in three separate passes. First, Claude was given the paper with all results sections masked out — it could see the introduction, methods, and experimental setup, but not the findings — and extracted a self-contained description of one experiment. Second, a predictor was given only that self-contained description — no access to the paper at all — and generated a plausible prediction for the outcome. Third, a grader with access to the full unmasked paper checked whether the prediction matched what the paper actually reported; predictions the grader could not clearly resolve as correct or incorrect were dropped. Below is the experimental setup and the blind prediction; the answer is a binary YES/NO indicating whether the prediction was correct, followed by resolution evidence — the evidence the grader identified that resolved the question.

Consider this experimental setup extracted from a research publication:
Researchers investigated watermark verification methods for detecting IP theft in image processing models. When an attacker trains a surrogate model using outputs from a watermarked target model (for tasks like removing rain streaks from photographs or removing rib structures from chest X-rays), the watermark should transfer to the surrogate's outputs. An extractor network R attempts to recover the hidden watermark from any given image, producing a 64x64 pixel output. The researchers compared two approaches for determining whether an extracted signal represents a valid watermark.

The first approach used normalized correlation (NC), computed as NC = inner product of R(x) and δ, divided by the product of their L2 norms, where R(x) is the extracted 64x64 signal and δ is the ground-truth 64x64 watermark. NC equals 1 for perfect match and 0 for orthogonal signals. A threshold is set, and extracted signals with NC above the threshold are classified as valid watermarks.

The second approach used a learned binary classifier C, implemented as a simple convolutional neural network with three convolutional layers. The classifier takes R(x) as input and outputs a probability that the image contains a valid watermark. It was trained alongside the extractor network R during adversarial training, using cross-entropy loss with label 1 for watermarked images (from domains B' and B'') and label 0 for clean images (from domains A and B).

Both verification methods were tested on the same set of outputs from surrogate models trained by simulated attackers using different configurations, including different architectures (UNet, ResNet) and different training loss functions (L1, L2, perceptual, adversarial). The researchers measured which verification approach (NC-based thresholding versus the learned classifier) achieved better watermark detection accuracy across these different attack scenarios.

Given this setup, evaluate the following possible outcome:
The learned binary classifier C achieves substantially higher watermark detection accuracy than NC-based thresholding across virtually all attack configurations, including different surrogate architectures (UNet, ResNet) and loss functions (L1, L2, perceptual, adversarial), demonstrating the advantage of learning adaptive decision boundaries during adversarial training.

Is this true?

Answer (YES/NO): NO